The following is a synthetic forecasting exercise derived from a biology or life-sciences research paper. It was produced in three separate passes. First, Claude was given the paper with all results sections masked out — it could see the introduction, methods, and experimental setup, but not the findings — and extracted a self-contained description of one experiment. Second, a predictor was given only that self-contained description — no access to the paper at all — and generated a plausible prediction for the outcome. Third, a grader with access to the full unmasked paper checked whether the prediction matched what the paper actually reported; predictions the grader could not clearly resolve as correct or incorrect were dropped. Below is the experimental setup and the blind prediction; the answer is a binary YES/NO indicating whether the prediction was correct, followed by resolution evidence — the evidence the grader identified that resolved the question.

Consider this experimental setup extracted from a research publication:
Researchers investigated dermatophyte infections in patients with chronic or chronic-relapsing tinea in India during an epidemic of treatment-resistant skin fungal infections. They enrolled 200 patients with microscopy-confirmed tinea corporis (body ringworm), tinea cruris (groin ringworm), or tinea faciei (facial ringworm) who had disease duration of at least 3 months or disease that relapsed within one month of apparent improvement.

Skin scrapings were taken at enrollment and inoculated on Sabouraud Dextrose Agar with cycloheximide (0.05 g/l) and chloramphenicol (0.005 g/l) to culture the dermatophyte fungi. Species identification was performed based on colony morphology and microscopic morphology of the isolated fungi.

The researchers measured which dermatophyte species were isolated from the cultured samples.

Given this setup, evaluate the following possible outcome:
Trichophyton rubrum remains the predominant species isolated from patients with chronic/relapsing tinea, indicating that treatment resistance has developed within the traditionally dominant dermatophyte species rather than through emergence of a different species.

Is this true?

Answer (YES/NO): NO